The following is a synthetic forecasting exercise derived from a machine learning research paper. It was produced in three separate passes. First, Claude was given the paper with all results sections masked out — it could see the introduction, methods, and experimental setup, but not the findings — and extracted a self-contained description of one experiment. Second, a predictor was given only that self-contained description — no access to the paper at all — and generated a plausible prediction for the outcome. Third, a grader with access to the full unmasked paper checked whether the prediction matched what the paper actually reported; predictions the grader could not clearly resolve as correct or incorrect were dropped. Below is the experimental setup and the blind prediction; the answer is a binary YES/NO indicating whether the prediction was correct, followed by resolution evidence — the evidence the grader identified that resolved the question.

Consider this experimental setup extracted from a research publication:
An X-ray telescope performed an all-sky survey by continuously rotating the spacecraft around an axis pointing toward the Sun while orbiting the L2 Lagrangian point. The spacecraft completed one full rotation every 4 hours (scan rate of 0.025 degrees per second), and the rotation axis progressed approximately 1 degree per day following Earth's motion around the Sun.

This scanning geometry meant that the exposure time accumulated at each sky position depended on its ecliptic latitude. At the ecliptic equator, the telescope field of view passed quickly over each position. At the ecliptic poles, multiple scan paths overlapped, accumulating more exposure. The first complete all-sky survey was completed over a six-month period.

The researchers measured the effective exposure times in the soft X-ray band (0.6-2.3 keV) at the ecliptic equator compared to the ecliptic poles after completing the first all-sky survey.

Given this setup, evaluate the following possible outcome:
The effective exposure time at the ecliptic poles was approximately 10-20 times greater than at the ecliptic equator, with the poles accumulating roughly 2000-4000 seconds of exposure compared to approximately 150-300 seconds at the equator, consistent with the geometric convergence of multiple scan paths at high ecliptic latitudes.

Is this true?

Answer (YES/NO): NO